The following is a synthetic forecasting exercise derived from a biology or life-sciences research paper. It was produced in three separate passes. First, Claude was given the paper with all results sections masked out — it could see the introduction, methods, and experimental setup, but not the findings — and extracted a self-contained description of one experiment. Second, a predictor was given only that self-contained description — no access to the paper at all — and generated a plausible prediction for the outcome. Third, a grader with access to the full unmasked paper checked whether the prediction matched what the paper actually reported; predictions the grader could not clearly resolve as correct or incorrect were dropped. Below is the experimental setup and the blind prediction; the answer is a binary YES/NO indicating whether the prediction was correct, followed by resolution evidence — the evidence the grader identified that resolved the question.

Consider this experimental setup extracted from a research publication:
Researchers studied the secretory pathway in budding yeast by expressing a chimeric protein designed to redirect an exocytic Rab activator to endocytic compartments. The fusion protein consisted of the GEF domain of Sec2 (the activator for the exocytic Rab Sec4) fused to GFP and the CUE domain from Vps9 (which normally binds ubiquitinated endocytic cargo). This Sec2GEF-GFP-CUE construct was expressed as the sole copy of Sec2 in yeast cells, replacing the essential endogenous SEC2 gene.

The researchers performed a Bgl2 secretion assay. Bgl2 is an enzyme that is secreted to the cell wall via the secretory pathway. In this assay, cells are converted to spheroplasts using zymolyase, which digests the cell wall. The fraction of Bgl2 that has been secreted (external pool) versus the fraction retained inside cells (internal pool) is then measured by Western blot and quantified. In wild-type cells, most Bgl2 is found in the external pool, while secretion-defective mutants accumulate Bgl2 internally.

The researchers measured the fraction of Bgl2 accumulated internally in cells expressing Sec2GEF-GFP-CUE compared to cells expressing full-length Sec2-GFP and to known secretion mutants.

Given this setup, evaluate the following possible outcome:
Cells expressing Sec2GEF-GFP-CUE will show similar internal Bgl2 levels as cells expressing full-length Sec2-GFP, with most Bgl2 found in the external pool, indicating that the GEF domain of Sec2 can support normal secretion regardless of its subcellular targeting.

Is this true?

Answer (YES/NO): YES